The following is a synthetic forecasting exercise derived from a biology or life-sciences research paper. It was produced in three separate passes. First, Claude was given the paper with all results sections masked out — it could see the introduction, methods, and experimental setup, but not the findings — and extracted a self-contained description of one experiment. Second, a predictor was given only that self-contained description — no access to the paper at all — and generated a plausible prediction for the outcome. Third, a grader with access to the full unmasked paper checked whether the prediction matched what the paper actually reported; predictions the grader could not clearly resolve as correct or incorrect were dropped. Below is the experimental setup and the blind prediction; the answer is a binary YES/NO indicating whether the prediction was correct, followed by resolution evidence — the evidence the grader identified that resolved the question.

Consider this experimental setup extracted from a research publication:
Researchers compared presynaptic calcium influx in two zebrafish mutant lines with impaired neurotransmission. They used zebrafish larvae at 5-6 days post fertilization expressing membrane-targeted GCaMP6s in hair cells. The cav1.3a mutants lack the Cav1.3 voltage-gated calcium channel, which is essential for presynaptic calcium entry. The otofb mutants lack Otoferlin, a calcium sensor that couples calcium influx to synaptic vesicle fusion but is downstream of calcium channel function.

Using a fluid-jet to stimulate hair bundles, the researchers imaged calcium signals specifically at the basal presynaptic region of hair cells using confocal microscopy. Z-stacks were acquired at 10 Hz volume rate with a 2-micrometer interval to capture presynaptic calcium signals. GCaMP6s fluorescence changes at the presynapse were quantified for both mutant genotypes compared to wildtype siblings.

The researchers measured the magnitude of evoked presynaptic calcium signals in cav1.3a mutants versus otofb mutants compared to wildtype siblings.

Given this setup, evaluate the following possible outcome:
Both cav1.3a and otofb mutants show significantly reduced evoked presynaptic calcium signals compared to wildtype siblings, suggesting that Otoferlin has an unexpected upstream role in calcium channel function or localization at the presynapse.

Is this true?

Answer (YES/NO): NO